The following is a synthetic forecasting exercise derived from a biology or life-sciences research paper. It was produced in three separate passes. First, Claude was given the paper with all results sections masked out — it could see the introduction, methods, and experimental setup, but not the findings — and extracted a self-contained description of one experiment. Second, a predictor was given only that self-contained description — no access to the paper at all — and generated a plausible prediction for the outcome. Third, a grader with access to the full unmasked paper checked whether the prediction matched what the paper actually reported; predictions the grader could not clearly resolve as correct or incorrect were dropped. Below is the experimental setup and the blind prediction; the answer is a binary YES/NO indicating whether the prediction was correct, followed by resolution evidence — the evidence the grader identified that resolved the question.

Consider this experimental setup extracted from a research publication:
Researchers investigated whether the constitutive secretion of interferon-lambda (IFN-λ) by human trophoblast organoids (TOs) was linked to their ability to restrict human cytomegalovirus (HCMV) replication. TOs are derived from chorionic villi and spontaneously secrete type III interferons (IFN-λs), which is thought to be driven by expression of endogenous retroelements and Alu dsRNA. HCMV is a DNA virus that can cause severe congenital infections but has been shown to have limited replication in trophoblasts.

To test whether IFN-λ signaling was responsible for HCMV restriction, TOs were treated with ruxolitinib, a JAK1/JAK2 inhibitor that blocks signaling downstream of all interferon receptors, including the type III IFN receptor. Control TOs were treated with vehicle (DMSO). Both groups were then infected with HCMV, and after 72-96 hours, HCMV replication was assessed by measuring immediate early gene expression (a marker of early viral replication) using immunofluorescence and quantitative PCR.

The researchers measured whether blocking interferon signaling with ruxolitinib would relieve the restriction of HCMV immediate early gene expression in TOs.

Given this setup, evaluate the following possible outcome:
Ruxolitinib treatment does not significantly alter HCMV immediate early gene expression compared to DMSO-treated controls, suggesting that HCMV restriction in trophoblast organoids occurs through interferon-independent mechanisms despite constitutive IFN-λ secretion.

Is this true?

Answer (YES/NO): YES